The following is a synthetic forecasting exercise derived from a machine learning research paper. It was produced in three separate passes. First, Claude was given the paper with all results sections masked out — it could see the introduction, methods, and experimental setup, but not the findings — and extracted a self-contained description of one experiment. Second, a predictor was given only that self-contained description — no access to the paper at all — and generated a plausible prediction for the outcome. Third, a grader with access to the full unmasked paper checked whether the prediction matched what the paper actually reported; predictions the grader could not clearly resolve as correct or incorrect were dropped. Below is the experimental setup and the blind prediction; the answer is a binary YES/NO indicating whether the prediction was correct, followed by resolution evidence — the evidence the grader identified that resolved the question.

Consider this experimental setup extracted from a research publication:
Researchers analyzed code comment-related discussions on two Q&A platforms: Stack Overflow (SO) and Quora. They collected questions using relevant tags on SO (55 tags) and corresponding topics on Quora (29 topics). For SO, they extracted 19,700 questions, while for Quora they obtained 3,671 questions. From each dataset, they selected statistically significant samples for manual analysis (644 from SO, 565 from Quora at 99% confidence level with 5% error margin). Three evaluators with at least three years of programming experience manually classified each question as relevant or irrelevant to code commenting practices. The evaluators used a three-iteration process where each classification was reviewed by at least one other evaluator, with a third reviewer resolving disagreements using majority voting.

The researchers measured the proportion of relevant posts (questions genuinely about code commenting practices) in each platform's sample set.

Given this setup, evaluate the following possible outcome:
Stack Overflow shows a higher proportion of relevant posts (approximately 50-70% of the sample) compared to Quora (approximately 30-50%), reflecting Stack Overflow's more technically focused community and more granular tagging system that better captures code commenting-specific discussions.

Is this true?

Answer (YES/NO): NO